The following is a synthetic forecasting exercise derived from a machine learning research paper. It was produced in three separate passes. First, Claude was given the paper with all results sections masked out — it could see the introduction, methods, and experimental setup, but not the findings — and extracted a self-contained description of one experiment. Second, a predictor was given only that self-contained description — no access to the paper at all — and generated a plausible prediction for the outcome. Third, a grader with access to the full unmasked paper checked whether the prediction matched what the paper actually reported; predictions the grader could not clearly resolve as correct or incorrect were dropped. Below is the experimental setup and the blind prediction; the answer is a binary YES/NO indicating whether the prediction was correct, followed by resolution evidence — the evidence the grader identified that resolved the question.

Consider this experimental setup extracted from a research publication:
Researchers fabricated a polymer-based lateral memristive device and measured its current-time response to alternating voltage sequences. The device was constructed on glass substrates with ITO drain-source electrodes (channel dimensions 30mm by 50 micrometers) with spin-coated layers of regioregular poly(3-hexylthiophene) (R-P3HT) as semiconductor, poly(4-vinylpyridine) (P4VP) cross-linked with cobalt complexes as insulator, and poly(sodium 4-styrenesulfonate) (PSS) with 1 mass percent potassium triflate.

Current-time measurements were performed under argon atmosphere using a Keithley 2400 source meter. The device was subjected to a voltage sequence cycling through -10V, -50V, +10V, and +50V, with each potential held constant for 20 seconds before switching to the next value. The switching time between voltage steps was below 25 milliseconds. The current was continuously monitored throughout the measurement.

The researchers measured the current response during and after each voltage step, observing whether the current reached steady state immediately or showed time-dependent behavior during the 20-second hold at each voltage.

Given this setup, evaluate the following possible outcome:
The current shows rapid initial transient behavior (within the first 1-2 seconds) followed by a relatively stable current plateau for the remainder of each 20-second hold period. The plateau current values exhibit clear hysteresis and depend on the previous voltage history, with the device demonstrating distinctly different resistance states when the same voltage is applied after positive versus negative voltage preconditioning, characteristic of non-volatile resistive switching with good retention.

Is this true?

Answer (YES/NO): NO